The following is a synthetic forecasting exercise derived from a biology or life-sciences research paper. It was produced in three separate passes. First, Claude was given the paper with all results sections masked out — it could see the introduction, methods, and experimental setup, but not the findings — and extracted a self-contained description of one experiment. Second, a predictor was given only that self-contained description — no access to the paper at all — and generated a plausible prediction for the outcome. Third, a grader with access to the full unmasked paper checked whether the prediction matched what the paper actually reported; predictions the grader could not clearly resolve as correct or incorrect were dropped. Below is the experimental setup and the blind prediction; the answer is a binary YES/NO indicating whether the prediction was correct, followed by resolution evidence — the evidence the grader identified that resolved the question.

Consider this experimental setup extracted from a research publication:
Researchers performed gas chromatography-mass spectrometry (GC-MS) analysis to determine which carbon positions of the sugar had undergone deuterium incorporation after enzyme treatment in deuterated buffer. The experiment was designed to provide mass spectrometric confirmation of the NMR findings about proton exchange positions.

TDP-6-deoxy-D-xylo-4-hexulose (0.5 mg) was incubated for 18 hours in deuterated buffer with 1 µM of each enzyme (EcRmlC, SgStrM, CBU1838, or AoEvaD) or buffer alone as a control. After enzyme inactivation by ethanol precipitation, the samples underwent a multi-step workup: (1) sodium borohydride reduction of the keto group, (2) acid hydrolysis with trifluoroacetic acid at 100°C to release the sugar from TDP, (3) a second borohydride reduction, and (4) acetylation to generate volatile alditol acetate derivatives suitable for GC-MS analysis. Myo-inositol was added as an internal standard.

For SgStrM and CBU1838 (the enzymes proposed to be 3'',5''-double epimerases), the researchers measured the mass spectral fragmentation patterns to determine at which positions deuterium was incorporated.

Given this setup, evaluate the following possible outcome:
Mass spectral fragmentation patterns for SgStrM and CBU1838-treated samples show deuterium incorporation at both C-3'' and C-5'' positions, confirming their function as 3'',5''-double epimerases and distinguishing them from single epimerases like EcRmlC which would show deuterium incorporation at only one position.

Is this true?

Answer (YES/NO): NO